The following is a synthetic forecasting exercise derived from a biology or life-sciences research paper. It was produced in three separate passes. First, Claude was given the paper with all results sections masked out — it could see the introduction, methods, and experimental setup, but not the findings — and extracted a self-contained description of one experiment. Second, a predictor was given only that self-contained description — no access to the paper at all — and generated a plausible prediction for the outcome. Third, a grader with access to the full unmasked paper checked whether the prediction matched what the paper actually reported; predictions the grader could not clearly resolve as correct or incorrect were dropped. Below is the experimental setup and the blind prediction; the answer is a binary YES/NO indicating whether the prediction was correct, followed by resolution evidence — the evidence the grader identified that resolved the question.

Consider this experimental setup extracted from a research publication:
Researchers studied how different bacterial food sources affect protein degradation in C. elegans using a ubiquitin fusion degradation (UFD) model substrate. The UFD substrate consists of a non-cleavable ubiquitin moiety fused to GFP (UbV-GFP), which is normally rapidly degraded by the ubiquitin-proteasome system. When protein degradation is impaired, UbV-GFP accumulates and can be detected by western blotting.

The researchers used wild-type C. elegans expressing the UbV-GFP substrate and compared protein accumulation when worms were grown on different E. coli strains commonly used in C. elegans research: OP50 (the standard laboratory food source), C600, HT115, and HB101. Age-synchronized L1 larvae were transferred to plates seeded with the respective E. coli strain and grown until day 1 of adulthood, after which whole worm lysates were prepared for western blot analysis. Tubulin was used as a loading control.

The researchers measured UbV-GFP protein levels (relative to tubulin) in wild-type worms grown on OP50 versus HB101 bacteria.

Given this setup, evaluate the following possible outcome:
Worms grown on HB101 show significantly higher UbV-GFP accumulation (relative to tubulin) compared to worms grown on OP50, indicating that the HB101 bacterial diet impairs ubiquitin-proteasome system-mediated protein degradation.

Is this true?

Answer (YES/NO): YES